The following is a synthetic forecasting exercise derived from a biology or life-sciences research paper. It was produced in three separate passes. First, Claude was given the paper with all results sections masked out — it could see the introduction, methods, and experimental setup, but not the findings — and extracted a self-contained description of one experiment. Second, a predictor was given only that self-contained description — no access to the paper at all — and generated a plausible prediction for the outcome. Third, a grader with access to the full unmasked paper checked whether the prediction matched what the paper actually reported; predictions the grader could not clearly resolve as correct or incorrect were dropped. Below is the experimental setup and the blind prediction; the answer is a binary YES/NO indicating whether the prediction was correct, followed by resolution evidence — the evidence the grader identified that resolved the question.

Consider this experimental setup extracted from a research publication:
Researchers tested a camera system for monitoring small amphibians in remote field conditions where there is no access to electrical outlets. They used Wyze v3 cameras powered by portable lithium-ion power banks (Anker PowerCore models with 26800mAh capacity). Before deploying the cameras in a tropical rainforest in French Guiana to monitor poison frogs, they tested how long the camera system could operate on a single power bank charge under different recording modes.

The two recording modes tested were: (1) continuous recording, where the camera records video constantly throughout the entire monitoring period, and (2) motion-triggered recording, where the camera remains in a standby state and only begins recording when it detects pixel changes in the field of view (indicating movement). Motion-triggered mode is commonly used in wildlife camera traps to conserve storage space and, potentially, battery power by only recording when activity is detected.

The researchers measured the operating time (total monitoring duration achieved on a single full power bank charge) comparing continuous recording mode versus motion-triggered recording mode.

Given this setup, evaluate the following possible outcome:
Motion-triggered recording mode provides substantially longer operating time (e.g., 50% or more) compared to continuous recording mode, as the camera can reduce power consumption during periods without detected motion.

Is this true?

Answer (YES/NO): NO